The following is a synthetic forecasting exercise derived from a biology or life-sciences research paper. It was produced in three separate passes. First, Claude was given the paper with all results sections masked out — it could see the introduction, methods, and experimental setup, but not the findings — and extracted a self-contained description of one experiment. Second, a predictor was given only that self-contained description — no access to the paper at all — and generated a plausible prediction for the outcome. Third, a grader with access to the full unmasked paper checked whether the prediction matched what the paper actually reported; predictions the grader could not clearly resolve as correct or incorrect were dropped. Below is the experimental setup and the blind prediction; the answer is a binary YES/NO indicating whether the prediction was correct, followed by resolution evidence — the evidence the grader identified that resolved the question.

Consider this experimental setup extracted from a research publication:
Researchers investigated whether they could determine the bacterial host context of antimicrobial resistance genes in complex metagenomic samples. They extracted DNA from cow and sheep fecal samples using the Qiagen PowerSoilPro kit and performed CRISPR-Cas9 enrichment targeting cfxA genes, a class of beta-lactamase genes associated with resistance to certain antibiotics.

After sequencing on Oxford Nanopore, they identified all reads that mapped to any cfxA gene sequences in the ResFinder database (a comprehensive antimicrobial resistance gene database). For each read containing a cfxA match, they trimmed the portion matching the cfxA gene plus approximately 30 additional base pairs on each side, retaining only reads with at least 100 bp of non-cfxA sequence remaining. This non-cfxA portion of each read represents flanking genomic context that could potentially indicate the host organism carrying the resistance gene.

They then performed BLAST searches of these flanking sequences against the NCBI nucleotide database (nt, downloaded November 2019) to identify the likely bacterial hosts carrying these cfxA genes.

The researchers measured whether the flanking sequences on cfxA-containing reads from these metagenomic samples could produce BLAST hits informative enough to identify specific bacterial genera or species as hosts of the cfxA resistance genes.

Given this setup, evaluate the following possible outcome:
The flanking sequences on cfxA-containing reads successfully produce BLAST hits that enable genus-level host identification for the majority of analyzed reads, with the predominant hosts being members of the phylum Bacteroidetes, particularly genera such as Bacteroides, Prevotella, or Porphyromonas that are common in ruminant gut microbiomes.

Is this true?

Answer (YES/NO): YES